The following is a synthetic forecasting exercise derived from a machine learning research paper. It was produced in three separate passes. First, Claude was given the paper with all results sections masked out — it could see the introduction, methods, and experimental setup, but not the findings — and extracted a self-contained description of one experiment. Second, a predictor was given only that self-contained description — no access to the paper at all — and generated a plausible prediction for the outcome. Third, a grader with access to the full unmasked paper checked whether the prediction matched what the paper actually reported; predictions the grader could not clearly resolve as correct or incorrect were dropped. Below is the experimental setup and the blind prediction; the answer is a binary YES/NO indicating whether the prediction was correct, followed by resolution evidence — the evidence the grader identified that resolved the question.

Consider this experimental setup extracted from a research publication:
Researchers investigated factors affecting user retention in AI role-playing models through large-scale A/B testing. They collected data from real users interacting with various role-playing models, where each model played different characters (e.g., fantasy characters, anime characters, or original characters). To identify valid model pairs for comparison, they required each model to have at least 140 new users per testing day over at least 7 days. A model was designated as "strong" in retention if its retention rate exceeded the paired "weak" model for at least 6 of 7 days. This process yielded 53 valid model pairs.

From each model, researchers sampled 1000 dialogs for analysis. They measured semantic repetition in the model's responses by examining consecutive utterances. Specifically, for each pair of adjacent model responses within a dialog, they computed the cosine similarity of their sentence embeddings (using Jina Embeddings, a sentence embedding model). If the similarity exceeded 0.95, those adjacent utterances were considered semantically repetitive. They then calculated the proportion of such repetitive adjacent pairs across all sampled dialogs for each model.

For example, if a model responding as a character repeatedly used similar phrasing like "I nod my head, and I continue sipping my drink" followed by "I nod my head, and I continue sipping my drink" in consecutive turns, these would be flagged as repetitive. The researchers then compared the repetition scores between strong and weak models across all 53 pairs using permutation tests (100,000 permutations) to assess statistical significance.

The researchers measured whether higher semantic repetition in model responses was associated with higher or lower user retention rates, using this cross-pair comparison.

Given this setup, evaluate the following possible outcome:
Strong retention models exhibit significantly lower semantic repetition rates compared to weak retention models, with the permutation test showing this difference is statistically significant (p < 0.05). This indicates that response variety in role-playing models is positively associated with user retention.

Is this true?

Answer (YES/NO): NO